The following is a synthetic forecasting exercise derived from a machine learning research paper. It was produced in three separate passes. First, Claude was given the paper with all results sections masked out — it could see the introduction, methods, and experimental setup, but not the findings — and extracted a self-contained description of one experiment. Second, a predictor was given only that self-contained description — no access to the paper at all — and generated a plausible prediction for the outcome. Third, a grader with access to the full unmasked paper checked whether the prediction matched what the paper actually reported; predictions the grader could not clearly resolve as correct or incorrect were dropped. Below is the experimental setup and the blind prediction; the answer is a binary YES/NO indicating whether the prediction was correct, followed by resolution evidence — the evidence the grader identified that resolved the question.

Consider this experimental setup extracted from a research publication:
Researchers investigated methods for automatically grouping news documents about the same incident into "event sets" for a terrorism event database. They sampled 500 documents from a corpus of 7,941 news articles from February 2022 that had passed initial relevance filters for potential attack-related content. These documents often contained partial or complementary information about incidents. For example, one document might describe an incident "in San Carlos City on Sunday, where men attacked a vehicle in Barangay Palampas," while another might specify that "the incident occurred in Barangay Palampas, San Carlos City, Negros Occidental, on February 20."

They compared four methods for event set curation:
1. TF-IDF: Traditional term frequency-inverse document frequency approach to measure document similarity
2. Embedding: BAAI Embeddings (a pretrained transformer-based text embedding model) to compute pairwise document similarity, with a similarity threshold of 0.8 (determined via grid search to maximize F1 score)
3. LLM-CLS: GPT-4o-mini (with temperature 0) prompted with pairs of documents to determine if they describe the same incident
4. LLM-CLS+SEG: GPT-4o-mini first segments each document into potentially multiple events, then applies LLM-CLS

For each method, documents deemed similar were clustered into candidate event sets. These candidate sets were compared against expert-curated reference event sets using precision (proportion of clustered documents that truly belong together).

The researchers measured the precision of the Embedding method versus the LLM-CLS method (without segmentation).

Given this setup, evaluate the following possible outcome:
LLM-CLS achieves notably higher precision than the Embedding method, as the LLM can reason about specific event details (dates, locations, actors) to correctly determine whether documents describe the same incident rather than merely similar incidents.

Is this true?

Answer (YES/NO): NO